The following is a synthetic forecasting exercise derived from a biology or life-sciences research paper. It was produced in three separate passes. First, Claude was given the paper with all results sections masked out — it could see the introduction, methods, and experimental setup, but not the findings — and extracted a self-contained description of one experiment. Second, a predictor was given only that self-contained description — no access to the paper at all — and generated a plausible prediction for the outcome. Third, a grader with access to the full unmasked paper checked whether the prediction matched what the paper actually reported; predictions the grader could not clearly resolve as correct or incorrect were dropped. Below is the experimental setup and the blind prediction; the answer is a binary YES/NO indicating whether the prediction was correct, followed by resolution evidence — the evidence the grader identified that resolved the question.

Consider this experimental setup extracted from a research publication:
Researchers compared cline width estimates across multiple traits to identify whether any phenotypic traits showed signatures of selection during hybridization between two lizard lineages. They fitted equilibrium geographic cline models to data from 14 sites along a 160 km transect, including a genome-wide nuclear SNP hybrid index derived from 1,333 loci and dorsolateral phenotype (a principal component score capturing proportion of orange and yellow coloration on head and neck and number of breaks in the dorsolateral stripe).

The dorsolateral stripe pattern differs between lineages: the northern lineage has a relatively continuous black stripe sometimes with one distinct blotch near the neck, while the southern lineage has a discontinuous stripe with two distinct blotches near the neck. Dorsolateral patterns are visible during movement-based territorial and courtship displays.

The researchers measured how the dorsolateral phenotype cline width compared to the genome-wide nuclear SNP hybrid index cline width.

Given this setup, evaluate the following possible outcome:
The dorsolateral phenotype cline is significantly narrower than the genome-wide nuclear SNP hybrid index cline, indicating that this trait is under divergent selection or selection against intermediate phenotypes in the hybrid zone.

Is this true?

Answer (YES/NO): NO